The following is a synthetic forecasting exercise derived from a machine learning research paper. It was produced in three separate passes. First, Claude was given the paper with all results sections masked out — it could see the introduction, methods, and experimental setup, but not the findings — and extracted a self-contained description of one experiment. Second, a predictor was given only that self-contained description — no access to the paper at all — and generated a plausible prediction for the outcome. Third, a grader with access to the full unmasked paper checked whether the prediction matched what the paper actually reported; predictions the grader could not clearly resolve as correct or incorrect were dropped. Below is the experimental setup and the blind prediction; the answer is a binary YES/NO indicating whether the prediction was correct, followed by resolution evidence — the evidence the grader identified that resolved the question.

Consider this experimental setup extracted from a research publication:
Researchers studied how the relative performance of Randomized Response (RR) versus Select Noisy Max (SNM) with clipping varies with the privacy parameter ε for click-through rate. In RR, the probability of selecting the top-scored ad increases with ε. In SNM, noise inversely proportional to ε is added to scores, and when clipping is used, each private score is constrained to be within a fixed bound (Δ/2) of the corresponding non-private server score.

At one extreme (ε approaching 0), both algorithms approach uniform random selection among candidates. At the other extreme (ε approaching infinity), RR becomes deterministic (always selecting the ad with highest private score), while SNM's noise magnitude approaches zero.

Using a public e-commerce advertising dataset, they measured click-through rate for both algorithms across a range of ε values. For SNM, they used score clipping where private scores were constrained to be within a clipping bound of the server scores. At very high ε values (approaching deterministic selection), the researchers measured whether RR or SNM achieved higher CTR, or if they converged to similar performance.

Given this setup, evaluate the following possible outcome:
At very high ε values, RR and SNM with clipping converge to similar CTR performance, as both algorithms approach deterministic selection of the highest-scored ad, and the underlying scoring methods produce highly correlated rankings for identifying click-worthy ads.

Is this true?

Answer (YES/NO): NO